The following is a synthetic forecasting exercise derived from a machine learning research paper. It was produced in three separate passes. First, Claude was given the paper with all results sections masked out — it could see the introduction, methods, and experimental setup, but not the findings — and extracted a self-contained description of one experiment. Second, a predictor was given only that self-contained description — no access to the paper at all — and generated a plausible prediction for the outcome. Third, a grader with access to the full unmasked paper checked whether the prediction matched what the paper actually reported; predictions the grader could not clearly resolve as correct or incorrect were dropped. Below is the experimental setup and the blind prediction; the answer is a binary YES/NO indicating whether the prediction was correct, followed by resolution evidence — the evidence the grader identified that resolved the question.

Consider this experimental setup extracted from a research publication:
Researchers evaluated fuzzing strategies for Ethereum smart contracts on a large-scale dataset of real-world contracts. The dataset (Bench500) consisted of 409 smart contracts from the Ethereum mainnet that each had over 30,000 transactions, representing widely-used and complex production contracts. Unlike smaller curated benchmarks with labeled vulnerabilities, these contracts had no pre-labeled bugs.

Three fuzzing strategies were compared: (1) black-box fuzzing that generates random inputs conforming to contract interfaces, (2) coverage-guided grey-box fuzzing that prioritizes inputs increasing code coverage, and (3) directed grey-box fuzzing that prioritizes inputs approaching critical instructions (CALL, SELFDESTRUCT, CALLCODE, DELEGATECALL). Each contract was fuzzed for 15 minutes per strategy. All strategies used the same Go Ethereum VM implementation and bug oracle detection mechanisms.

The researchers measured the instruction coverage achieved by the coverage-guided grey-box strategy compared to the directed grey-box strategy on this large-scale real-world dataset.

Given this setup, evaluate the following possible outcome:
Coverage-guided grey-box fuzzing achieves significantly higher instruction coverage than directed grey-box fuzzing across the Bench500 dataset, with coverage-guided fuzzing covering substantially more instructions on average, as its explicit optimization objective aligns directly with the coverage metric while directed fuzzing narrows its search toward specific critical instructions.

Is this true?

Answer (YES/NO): NO